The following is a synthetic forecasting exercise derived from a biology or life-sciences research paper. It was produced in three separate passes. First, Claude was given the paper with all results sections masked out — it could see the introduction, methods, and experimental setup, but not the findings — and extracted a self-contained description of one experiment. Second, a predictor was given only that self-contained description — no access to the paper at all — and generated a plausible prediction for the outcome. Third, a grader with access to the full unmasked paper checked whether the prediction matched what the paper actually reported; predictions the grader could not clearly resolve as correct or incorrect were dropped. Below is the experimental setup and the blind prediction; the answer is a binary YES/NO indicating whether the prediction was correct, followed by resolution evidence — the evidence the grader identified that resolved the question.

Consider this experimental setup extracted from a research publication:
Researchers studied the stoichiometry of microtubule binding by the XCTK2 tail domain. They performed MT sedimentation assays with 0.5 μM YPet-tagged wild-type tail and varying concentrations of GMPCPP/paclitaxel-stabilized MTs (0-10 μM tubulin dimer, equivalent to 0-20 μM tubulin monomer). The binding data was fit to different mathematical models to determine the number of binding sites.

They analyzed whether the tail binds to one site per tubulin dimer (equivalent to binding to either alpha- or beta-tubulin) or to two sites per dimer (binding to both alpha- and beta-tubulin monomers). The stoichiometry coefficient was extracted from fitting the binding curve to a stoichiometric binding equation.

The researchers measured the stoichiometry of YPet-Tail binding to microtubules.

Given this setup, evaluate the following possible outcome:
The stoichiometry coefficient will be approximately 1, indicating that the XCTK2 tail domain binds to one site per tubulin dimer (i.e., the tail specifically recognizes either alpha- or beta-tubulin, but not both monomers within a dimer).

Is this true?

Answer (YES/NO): NO